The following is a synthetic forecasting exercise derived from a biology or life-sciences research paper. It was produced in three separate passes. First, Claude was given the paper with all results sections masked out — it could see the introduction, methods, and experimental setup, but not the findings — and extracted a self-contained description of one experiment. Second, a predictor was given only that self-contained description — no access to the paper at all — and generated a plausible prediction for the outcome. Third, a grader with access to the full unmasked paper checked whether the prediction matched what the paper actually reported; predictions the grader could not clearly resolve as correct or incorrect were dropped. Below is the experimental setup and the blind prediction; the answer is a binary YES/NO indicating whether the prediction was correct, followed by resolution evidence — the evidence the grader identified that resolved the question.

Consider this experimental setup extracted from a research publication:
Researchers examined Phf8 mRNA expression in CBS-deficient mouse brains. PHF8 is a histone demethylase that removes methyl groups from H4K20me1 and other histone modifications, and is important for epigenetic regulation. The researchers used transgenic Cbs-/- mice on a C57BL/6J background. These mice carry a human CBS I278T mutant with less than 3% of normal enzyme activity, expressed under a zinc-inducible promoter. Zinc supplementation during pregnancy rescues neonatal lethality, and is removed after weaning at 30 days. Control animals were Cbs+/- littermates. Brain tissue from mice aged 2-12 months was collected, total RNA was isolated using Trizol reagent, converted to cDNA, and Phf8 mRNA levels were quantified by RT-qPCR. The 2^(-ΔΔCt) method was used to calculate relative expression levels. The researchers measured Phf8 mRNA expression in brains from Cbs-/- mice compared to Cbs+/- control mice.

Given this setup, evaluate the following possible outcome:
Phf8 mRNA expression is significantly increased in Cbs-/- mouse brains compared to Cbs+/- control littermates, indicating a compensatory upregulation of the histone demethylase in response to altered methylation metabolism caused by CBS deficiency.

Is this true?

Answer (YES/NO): NO